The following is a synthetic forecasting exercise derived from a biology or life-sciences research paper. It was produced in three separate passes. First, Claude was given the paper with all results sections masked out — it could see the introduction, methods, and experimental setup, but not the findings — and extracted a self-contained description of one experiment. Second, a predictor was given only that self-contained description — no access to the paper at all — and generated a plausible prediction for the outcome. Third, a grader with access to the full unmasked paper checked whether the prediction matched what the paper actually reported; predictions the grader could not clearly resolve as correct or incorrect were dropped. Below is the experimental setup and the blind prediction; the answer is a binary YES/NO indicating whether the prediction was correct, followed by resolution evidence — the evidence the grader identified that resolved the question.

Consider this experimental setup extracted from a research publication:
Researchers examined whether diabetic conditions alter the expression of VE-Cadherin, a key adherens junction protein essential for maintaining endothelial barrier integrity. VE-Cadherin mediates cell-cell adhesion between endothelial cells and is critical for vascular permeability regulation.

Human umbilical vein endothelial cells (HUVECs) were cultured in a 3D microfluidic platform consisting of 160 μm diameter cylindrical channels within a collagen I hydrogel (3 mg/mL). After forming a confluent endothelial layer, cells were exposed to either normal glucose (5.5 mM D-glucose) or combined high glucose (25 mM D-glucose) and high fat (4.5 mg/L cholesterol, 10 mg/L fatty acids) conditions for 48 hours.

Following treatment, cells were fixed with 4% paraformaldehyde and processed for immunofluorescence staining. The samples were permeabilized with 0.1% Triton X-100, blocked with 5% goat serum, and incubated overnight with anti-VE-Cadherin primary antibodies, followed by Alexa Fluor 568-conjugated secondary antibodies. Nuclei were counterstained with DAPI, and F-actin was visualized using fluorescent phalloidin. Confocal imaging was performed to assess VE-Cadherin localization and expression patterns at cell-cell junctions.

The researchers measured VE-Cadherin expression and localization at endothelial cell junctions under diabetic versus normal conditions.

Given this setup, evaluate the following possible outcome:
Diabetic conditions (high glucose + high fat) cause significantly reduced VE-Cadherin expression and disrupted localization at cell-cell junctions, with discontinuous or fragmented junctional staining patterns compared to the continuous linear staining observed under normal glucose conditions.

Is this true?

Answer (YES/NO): YES